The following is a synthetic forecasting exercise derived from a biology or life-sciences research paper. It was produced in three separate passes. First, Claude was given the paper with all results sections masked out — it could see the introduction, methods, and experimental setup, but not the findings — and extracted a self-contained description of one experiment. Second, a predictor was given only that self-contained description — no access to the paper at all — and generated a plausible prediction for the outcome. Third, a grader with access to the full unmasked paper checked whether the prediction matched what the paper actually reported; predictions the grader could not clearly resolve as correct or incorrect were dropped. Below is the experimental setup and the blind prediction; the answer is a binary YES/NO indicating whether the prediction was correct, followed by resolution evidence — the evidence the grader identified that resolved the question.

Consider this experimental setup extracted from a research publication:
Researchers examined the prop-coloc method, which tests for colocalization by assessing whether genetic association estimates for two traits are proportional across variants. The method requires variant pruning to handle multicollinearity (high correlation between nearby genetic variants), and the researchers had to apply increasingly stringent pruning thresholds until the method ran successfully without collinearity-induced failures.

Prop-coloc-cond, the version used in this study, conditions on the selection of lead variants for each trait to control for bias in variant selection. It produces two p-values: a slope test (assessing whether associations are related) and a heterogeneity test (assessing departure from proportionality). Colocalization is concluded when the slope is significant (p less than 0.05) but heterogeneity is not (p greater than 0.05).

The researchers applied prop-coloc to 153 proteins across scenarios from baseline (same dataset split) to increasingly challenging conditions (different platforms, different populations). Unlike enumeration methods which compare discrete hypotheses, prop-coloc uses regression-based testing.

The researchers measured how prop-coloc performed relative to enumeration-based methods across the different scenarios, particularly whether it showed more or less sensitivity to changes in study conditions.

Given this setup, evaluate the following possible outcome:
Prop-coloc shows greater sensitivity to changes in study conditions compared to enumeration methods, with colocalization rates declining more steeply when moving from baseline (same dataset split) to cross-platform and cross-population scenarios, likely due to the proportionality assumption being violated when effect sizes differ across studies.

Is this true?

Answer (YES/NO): YES